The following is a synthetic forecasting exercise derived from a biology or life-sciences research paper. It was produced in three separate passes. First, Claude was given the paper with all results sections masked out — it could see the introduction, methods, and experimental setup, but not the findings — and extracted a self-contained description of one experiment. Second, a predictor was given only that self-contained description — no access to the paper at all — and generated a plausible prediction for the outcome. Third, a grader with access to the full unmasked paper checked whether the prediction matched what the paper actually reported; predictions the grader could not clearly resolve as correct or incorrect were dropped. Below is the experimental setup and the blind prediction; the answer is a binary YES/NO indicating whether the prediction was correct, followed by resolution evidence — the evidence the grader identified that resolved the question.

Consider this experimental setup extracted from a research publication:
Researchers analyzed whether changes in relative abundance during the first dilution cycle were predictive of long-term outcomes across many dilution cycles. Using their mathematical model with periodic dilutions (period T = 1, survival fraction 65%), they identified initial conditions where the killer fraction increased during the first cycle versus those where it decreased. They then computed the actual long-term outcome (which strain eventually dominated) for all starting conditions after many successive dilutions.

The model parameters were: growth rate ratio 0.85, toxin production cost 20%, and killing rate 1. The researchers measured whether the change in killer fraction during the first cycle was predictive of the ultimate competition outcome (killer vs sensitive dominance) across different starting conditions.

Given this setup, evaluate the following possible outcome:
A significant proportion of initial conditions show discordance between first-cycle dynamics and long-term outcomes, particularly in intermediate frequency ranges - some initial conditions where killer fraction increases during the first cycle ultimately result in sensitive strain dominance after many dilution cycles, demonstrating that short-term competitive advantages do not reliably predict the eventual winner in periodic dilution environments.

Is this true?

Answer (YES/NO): YES